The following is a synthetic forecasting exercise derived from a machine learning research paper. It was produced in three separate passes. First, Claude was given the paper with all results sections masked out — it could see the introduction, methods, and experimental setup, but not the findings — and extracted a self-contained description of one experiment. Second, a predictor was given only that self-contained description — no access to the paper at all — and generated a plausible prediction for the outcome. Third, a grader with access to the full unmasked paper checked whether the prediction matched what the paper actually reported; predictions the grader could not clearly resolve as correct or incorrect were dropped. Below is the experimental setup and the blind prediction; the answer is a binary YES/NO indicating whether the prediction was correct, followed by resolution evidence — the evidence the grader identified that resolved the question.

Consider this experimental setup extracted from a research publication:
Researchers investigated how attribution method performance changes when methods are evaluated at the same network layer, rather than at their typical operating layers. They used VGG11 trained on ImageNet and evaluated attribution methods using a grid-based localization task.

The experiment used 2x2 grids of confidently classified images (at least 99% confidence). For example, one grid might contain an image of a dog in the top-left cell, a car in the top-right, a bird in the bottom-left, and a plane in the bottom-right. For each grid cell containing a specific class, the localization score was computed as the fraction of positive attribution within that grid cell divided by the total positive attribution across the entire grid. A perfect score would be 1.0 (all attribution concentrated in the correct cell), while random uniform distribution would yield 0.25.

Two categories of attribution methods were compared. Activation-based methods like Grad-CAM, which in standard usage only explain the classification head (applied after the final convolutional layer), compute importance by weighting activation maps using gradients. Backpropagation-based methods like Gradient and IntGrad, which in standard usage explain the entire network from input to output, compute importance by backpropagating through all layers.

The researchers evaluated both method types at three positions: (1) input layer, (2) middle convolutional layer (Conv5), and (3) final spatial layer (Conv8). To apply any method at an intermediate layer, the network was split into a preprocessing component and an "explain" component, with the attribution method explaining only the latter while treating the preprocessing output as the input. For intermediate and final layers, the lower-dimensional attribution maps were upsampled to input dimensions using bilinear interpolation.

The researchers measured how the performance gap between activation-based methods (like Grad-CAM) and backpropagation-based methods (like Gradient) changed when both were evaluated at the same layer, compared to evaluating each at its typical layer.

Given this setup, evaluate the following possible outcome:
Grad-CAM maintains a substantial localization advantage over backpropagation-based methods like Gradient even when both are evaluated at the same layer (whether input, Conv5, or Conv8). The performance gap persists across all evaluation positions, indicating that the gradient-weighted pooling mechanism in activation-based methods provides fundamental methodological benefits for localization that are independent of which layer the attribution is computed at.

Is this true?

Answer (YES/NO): NO